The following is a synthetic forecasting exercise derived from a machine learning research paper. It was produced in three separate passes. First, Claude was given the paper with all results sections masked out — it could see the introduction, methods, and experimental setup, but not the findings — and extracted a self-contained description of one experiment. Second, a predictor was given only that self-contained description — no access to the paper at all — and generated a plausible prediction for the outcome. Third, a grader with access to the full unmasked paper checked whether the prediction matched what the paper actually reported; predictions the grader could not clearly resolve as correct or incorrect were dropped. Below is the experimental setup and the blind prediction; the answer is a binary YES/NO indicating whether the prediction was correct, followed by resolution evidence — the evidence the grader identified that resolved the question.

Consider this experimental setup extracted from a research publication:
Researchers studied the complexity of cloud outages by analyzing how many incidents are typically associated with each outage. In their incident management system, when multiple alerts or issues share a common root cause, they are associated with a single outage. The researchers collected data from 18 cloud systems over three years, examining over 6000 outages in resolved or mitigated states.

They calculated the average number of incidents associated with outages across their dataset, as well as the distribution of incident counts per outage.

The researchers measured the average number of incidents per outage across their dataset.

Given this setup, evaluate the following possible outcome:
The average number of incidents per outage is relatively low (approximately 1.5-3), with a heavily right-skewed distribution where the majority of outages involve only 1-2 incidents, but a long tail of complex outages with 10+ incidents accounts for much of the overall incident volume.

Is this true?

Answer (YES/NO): NO